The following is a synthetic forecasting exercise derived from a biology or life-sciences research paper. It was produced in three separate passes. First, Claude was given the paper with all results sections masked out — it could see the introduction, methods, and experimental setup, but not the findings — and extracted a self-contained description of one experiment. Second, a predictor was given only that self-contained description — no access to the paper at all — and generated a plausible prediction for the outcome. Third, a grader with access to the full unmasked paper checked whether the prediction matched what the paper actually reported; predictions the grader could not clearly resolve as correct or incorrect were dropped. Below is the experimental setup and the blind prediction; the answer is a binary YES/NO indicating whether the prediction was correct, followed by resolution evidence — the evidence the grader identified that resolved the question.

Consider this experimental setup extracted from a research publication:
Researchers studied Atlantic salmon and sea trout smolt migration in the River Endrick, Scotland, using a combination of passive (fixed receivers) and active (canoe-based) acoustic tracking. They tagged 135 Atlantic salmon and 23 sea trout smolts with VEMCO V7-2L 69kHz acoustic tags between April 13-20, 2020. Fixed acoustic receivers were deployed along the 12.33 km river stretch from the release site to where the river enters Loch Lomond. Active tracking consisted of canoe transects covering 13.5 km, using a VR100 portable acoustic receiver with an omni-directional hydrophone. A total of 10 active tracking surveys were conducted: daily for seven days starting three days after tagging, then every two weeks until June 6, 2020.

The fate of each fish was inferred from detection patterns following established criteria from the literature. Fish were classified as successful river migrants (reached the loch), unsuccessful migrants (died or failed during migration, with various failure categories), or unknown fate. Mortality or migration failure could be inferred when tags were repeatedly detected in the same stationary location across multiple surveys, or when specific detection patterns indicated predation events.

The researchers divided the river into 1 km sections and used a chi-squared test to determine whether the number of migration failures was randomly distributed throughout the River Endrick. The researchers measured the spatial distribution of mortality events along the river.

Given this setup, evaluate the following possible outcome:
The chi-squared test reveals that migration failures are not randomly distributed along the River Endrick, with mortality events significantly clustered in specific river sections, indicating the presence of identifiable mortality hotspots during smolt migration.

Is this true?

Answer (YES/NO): YES